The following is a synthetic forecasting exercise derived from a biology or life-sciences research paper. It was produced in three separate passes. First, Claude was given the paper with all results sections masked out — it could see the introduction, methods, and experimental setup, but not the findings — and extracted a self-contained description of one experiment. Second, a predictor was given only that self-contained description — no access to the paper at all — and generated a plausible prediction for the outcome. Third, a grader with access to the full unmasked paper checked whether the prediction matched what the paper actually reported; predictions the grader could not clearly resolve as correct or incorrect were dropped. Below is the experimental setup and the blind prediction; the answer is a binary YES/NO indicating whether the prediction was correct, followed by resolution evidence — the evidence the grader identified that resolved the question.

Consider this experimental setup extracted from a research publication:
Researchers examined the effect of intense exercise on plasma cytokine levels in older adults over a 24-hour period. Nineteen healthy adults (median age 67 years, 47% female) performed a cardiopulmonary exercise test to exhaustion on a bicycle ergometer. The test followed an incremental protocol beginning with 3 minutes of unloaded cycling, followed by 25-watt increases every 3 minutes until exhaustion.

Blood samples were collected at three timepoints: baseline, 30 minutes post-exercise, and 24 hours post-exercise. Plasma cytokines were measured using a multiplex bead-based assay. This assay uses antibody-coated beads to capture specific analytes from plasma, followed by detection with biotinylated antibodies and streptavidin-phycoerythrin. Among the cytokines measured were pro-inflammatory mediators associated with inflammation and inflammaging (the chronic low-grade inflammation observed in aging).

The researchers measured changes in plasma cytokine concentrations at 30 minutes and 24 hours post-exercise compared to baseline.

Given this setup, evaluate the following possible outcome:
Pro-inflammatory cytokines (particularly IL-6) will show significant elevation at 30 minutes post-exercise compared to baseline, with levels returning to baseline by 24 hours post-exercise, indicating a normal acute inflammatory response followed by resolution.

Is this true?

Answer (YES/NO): NO